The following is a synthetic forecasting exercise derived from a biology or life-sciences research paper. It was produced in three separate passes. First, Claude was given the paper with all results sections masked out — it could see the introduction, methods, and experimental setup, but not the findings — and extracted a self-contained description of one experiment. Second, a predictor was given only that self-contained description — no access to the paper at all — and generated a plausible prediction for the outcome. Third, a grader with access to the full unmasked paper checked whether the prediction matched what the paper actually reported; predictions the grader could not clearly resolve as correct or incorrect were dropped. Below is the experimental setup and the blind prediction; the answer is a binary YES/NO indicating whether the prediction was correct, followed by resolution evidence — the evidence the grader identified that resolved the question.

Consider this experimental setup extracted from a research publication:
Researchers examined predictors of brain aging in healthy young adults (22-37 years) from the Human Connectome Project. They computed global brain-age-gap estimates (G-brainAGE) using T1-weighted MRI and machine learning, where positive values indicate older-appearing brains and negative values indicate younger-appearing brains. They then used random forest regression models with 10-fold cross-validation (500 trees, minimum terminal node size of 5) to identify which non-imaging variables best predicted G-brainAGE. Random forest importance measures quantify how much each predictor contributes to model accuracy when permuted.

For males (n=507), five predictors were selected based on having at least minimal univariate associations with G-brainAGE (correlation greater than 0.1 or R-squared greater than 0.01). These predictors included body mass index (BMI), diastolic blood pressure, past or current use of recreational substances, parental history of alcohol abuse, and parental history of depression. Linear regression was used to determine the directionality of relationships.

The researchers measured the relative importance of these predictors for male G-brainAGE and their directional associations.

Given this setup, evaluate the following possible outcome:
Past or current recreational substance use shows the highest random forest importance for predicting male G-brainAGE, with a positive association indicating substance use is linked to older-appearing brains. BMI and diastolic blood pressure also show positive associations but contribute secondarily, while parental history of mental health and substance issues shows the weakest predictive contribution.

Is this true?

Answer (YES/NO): NO